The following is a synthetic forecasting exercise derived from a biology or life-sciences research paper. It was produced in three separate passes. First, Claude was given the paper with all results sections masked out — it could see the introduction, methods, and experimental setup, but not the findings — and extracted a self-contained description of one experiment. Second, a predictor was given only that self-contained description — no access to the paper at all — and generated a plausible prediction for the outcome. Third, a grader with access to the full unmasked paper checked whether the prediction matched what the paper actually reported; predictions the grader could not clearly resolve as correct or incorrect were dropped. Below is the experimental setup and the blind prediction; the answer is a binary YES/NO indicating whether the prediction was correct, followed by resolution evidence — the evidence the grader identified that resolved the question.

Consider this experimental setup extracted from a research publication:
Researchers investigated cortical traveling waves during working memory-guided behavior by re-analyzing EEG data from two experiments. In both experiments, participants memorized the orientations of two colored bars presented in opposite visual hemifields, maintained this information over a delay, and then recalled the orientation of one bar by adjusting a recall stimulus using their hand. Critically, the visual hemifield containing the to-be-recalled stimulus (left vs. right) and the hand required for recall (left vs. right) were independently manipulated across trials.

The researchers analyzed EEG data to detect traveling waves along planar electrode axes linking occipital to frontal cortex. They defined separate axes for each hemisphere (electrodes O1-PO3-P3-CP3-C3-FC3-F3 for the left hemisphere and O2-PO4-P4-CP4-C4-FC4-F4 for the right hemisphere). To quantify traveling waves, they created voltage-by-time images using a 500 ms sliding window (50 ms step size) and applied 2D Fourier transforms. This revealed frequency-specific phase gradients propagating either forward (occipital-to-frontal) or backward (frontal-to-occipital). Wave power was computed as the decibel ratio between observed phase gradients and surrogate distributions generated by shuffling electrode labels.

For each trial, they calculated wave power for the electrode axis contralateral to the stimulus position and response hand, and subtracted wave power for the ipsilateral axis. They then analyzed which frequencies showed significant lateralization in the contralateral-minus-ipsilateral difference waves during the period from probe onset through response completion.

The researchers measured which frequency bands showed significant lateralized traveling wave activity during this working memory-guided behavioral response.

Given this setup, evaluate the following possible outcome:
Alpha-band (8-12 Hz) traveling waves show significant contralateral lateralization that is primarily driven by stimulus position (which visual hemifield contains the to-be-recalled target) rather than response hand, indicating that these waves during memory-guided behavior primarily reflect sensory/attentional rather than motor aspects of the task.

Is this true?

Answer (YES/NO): NO